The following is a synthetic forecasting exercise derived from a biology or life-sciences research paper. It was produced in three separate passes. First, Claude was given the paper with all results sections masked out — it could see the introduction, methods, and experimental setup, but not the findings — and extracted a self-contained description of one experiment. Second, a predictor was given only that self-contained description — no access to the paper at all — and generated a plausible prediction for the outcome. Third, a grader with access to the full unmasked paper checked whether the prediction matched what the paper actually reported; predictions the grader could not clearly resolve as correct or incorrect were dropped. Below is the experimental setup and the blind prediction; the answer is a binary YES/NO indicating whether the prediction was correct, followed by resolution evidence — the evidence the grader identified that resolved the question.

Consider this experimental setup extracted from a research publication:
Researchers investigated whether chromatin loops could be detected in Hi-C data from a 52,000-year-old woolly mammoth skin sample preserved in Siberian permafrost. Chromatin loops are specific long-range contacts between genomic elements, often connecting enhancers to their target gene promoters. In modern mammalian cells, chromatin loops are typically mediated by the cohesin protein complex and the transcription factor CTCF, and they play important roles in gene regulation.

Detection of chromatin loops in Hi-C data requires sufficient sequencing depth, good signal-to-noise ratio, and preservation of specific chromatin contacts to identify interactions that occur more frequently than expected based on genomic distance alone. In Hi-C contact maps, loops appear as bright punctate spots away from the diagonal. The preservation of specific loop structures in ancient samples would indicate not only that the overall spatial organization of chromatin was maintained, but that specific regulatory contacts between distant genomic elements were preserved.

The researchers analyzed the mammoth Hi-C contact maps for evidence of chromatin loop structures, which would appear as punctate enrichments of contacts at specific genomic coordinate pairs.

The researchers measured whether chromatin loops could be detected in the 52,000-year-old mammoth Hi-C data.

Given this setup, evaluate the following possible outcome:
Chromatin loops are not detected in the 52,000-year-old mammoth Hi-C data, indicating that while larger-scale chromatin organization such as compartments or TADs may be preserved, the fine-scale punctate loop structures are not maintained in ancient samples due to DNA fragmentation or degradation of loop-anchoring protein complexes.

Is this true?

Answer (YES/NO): NO